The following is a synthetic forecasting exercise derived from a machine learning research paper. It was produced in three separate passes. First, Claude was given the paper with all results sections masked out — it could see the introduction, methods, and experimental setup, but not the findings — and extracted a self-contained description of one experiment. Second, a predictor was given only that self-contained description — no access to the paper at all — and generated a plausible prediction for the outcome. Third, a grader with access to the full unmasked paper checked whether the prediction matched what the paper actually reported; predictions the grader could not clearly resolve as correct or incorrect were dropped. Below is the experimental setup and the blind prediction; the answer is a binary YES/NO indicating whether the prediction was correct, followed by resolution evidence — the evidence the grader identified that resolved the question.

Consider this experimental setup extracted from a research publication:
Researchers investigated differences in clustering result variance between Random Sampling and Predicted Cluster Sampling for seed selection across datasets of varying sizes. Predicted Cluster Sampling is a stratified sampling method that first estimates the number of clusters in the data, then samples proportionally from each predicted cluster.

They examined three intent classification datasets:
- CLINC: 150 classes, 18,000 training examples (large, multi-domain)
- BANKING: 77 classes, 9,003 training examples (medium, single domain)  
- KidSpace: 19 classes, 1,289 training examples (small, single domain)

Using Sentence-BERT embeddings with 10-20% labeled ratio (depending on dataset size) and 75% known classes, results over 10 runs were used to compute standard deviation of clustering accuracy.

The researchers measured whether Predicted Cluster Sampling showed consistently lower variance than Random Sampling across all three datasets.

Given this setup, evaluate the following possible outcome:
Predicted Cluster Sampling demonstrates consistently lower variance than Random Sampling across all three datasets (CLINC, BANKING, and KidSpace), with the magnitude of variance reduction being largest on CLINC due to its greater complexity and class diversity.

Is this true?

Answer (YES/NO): NO